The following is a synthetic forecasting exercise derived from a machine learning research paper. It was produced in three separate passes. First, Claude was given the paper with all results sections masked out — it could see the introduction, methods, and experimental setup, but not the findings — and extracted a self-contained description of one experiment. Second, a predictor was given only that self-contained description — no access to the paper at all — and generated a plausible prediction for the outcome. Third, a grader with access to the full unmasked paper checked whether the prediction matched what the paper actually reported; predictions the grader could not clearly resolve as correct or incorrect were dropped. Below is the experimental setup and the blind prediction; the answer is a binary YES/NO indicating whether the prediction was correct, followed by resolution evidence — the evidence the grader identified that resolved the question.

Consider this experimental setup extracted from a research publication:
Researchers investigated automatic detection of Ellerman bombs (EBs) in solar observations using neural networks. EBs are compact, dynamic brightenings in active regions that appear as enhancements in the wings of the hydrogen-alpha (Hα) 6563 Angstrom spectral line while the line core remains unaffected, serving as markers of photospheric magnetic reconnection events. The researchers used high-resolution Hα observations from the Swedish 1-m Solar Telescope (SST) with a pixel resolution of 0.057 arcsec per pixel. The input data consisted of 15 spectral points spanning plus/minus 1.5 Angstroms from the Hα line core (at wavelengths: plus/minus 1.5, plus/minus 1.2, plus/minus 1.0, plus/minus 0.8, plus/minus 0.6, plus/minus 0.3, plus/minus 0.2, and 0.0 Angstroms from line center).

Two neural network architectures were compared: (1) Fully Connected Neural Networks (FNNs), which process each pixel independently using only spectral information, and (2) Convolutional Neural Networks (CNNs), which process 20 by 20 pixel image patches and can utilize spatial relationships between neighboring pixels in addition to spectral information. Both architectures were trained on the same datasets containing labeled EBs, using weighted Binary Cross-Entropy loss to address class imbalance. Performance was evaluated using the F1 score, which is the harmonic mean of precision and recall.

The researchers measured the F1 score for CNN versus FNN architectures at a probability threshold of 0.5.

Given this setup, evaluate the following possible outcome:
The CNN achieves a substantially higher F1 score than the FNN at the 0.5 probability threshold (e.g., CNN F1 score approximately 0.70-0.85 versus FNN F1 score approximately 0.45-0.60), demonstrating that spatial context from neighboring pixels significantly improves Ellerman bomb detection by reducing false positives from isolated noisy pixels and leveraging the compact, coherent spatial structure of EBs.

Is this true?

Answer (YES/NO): NO